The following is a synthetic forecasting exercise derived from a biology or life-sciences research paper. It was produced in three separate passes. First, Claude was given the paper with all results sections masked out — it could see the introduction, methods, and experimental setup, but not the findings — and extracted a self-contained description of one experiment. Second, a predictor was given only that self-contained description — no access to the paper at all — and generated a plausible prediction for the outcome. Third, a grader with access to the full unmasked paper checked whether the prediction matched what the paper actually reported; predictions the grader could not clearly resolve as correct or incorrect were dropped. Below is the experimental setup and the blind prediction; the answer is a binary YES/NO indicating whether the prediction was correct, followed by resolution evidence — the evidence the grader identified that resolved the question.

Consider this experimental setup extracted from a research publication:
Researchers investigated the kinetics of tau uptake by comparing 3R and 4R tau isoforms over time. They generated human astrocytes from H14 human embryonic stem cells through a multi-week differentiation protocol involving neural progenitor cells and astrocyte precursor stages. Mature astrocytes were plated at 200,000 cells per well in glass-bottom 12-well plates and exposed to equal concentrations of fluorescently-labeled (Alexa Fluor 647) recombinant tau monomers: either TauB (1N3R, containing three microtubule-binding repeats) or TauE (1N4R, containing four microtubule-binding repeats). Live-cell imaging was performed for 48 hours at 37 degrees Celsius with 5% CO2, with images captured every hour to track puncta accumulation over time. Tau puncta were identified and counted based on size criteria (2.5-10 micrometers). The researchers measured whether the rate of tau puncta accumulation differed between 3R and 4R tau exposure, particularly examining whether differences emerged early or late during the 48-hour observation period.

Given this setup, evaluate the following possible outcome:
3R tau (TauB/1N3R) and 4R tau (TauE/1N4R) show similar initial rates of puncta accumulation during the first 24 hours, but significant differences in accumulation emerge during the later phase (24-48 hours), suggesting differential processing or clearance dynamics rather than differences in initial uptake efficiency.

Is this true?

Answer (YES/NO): NO